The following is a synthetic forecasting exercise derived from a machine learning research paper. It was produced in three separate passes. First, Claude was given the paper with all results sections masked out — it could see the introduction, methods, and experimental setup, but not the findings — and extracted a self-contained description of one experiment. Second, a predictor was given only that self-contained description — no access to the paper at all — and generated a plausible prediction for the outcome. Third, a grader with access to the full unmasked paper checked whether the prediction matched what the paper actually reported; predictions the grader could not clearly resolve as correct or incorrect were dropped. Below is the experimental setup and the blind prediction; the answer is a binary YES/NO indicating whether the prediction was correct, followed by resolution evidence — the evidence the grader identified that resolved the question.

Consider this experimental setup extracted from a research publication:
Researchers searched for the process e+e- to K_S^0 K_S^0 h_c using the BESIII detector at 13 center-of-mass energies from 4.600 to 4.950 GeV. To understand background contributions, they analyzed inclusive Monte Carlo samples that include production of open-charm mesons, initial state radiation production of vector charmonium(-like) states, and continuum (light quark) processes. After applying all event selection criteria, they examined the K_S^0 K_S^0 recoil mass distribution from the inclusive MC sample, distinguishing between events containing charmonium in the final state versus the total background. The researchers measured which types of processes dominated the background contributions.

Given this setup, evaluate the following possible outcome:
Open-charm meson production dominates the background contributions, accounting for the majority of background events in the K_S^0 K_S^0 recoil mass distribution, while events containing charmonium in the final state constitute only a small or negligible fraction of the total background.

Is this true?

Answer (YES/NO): NO